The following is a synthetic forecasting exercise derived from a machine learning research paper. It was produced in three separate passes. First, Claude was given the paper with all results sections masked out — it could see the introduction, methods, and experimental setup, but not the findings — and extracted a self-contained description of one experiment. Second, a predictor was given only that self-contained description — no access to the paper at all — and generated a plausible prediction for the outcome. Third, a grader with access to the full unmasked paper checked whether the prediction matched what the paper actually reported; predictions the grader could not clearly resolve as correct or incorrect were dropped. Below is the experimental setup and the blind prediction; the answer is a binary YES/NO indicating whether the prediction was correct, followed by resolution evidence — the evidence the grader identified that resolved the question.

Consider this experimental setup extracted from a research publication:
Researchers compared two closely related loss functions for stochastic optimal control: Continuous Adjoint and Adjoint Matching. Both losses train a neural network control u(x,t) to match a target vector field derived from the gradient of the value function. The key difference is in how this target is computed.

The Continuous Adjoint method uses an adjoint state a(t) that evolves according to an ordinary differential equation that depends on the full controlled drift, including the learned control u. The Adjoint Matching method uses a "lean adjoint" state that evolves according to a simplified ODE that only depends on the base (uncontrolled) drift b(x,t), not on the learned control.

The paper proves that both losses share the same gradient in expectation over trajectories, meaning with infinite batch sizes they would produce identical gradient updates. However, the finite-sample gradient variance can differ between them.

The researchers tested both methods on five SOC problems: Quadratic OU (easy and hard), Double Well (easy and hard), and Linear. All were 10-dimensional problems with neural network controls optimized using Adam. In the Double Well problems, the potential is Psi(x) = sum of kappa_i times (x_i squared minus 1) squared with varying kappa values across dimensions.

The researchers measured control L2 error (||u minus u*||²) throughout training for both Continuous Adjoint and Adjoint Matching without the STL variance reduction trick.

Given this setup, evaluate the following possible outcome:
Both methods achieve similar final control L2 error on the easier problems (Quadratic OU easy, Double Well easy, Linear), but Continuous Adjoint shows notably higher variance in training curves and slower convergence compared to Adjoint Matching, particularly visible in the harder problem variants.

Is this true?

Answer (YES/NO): NO